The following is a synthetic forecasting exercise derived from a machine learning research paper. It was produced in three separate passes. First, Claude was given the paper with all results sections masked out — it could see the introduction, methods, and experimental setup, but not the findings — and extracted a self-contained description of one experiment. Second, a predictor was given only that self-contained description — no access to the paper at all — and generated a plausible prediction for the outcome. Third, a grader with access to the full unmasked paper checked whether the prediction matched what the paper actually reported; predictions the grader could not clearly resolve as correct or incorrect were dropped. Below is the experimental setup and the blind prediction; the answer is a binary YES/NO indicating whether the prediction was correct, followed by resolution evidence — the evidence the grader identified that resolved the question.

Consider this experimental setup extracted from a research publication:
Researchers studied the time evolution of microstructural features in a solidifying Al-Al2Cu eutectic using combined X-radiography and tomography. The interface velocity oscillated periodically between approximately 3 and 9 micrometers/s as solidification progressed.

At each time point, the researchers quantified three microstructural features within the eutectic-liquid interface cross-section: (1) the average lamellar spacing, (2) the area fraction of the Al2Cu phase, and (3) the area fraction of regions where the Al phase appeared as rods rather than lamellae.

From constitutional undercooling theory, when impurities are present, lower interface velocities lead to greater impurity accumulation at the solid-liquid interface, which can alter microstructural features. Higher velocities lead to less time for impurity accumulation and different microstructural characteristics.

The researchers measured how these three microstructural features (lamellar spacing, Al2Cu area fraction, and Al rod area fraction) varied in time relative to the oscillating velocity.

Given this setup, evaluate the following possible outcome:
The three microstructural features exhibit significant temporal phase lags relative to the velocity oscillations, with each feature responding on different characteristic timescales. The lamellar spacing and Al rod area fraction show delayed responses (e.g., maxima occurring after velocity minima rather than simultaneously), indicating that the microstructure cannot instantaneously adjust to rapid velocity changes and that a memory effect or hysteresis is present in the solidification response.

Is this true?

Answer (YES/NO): NO